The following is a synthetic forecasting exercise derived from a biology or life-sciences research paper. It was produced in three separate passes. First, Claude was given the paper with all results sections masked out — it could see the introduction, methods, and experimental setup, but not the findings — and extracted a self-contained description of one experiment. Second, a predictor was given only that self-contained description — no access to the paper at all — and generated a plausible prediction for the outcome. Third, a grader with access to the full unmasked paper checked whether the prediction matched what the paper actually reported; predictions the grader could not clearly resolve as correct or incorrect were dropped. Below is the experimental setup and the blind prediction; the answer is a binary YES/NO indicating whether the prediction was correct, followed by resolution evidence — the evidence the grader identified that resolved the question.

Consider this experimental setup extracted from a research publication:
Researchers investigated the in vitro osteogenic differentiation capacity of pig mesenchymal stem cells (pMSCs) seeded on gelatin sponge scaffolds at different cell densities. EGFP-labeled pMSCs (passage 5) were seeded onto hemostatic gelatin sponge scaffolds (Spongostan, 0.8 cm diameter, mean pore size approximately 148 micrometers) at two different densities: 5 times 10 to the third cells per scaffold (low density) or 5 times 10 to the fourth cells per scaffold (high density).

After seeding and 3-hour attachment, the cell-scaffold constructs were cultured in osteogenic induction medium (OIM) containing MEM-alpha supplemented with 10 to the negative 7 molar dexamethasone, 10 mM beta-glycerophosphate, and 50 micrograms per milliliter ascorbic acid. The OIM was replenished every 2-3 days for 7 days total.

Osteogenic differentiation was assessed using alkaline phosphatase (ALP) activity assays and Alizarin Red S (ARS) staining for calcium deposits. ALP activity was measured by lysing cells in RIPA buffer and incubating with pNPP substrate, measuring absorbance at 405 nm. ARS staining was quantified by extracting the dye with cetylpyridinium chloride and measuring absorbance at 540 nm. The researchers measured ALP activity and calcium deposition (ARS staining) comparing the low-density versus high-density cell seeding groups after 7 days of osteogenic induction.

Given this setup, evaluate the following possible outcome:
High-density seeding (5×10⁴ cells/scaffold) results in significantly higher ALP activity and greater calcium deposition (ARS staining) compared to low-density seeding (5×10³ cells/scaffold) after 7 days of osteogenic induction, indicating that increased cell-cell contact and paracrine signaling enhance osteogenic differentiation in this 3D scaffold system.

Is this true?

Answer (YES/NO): NO